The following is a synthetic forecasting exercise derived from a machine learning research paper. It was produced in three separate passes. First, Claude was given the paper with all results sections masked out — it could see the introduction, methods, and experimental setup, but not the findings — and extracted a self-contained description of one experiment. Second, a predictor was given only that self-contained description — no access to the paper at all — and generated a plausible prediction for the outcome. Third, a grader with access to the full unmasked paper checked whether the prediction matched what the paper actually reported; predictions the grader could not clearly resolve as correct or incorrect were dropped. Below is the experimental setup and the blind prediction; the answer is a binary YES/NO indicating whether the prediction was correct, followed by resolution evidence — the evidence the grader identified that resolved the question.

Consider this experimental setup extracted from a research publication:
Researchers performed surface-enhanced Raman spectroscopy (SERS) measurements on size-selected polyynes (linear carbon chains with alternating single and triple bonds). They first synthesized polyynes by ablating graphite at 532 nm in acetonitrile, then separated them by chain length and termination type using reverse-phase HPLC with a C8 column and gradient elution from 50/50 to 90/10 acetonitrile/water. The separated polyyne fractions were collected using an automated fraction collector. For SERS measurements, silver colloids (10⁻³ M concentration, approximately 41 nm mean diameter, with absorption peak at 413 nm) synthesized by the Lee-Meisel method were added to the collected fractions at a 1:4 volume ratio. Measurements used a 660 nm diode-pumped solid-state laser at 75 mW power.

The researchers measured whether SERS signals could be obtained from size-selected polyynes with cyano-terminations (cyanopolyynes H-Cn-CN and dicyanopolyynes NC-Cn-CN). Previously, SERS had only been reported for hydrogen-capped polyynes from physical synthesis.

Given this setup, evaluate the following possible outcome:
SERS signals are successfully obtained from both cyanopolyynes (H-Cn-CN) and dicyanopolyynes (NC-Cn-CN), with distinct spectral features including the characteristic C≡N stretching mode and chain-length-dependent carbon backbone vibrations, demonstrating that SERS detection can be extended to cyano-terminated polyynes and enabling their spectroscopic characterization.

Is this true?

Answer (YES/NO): NO